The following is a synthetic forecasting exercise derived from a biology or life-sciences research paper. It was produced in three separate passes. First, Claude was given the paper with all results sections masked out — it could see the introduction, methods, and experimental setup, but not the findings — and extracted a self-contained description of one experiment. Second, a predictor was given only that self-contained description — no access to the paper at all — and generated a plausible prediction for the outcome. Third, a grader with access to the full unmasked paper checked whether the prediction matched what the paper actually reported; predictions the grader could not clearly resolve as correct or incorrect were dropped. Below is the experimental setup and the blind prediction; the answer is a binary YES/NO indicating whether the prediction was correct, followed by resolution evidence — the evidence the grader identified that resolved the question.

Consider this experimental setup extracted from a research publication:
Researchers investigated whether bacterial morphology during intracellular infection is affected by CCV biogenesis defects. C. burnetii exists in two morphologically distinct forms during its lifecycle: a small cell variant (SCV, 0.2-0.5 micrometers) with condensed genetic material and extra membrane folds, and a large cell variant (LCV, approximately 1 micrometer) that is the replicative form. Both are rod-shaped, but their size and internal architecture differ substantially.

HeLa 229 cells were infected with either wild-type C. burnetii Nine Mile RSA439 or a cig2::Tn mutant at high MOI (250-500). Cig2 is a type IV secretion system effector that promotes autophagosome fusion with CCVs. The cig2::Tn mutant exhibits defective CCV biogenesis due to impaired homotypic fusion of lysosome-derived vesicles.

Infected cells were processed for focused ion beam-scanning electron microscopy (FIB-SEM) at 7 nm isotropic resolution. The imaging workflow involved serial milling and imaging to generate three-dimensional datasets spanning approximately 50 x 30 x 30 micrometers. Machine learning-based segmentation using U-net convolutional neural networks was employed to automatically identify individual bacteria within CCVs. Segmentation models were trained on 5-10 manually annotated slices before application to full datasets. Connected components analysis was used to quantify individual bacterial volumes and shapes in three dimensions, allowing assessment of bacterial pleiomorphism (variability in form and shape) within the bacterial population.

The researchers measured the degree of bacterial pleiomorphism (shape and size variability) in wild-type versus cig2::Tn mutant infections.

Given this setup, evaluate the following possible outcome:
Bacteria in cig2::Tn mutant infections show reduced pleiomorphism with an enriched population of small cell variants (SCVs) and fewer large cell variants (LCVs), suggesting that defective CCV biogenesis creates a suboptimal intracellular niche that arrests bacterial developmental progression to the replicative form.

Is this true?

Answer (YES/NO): NO